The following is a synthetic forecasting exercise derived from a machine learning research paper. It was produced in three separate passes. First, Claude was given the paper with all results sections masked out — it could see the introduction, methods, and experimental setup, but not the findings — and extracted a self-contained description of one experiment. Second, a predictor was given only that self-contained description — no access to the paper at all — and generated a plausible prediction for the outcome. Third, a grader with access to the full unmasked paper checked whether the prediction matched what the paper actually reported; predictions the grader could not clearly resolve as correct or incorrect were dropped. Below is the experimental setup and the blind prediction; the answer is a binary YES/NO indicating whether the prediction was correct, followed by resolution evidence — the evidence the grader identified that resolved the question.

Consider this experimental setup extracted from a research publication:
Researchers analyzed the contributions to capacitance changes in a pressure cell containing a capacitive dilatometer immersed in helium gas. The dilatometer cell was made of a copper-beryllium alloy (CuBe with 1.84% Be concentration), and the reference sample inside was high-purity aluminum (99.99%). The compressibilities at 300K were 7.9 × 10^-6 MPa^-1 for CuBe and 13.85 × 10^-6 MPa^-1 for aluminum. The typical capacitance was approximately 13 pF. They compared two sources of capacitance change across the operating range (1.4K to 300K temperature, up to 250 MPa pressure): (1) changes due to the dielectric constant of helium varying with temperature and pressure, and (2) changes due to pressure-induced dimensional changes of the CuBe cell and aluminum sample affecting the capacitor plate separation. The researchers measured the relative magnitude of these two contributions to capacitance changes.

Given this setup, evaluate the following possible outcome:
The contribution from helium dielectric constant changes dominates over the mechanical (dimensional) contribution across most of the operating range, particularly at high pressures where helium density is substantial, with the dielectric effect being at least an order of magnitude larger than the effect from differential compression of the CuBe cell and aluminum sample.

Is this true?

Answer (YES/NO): YES